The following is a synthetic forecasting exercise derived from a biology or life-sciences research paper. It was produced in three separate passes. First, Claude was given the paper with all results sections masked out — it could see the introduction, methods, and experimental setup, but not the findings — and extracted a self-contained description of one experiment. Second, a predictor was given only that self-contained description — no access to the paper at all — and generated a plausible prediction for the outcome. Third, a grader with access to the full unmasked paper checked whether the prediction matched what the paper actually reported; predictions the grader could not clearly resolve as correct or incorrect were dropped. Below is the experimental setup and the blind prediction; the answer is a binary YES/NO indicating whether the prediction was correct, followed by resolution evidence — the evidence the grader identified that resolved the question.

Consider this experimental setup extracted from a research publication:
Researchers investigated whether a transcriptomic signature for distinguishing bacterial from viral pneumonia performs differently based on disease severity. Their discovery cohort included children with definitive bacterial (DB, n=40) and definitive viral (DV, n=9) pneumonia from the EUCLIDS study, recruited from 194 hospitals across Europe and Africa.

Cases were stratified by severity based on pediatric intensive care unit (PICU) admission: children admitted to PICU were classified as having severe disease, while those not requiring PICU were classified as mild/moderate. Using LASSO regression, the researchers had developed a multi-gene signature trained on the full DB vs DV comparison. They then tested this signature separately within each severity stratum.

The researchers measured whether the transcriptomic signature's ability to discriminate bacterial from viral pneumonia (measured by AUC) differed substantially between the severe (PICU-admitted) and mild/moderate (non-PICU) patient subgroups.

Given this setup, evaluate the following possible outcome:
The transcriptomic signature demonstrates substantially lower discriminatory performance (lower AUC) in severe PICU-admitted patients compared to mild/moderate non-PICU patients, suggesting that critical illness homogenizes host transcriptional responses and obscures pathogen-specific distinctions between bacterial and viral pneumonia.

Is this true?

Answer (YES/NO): NO